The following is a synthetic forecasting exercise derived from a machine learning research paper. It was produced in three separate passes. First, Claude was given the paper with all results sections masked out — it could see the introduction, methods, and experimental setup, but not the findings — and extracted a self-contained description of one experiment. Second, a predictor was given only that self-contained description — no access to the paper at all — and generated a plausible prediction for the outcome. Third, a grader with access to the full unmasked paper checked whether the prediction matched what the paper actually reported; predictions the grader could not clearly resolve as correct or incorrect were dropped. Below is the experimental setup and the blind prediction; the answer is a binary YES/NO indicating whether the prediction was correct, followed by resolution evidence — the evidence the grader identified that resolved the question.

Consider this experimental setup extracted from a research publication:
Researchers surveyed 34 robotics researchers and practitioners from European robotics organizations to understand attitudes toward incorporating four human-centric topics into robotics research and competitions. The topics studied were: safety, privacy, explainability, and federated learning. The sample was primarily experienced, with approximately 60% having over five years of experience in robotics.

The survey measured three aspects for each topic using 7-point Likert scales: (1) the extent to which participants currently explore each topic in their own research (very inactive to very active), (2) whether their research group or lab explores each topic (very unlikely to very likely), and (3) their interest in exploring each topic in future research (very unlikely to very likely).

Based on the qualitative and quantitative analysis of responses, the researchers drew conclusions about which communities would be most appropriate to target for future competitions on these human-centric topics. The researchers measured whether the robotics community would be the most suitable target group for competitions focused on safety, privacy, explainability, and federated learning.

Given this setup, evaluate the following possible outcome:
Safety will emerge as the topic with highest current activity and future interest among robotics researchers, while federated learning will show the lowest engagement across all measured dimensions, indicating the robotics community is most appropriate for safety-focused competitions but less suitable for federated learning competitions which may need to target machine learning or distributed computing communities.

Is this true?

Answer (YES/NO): NO